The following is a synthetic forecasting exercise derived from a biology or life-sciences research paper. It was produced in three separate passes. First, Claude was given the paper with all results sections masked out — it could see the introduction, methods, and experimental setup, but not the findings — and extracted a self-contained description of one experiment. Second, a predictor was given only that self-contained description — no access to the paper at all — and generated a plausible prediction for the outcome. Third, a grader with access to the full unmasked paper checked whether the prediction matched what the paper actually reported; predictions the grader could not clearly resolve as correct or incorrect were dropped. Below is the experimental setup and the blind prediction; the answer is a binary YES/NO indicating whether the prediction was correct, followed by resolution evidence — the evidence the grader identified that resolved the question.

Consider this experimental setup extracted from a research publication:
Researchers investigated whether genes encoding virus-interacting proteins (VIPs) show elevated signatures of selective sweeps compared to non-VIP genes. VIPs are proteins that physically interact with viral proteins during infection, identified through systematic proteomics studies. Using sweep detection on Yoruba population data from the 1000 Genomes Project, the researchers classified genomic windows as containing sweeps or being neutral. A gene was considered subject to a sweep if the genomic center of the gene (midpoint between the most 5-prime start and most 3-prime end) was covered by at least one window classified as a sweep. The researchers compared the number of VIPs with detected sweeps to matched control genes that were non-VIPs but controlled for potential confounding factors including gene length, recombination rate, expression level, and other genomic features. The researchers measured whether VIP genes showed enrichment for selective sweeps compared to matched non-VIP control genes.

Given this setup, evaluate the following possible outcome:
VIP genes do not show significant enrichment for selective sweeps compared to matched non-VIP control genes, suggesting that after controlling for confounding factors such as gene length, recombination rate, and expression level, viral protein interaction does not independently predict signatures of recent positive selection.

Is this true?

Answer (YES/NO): NO